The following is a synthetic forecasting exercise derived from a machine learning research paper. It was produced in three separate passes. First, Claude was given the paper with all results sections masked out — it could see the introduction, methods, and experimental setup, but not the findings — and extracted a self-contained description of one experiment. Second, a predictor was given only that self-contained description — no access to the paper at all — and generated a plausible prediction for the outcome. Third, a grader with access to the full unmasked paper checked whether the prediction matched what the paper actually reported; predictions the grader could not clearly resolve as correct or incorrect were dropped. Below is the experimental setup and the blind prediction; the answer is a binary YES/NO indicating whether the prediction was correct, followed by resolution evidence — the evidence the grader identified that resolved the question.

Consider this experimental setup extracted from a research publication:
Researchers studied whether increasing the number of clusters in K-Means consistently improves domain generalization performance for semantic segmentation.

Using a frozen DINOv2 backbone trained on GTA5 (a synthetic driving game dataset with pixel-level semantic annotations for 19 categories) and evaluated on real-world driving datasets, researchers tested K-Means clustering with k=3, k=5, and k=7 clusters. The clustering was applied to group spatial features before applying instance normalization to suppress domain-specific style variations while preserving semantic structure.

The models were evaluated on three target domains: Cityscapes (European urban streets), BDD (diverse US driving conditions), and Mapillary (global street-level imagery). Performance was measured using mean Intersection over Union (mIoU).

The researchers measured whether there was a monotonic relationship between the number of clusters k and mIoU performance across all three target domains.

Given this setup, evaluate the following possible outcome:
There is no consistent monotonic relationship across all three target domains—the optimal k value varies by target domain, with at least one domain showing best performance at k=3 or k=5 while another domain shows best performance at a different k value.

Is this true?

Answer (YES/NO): NO